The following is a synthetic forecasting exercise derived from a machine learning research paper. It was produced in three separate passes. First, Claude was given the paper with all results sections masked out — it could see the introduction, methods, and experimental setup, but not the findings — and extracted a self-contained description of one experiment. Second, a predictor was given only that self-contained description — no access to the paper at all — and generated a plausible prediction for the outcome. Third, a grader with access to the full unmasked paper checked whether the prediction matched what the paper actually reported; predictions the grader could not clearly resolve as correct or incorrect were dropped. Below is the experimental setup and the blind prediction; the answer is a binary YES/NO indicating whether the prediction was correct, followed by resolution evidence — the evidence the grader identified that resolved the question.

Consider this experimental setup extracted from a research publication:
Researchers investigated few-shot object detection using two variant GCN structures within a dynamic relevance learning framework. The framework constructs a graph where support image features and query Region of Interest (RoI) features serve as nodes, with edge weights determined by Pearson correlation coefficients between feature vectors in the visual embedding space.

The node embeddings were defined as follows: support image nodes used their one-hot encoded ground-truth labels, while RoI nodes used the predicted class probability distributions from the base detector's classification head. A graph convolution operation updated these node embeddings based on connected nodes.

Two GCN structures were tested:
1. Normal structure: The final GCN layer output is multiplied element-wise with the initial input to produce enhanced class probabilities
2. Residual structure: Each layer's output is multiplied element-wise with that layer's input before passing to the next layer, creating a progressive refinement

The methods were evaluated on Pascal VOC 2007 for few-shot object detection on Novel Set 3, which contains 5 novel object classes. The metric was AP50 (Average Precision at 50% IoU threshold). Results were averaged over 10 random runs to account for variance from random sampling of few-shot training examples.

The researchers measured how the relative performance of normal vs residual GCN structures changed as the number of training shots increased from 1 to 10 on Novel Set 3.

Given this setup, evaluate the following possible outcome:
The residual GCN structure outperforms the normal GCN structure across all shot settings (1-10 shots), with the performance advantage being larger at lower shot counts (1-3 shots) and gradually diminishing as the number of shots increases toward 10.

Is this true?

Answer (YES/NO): NO